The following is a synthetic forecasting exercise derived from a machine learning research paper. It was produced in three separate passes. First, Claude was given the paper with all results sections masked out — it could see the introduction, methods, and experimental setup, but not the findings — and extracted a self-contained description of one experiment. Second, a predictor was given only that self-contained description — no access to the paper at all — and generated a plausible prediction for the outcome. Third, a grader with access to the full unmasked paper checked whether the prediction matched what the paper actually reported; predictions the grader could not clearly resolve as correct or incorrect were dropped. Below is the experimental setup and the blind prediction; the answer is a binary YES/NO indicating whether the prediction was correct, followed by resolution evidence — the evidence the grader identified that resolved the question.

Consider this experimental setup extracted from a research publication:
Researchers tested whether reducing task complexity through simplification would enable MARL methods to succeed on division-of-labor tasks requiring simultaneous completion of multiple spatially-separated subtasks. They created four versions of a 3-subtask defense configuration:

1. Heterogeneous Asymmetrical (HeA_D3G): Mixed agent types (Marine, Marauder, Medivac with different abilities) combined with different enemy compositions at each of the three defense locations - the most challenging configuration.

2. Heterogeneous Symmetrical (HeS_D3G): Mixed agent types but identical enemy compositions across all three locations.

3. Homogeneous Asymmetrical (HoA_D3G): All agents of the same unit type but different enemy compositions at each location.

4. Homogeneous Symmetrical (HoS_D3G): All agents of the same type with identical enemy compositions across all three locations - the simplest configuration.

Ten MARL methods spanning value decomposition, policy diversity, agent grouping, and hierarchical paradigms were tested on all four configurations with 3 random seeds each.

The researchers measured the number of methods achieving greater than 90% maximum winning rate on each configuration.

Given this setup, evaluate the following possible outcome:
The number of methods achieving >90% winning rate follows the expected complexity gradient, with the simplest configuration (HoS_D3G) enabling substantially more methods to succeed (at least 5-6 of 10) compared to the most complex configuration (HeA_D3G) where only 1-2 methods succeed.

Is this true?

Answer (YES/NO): NO